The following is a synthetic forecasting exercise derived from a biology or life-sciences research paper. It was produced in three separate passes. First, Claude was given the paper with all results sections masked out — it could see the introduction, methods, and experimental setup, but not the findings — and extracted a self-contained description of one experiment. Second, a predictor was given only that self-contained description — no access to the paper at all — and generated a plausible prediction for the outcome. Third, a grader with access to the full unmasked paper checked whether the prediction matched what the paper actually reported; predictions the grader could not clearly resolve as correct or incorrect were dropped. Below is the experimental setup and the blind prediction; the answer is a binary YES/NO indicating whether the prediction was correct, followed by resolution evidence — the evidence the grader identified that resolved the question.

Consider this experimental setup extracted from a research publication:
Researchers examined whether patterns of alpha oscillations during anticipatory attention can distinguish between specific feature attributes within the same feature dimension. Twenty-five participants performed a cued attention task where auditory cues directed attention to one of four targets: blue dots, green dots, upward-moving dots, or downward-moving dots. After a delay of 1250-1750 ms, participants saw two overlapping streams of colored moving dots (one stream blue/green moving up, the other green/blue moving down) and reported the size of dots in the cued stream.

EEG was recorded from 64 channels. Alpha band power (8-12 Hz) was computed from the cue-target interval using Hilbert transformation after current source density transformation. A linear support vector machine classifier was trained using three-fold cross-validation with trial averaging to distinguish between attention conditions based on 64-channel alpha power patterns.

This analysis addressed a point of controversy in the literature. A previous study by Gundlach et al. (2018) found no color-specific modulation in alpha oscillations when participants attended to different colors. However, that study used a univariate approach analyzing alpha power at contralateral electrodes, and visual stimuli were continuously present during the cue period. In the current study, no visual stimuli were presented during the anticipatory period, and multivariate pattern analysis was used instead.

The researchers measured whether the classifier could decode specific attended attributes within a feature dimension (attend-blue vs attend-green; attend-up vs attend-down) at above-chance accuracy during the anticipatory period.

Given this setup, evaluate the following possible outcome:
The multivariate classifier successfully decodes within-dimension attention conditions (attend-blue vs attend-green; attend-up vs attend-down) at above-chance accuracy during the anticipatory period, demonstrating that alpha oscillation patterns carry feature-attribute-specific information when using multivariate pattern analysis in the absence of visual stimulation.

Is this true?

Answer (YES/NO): YES